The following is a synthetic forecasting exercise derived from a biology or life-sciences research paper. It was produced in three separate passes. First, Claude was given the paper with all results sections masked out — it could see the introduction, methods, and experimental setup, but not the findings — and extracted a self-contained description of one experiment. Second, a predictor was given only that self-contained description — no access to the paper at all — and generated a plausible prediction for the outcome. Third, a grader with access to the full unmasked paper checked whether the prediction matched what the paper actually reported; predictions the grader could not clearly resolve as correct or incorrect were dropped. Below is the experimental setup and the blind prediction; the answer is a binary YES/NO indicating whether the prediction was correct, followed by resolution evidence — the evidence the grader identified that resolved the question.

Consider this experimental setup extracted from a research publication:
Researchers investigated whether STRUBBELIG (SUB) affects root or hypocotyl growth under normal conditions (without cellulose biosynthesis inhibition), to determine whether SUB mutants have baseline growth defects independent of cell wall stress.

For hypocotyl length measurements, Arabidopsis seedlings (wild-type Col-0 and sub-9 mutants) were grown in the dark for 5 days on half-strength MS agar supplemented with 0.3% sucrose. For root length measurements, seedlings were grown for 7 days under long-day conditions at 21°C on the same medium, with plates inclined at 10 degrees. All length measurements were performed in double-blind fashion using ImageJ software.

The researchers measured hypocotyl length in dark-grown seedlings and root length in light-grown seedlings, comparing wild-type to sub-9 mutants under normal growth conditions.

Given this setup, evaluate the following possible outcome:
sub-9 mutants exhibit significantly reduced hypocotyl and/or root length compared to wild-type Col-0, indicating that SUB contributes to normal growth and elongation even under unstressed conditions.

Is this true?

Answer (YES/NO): NO